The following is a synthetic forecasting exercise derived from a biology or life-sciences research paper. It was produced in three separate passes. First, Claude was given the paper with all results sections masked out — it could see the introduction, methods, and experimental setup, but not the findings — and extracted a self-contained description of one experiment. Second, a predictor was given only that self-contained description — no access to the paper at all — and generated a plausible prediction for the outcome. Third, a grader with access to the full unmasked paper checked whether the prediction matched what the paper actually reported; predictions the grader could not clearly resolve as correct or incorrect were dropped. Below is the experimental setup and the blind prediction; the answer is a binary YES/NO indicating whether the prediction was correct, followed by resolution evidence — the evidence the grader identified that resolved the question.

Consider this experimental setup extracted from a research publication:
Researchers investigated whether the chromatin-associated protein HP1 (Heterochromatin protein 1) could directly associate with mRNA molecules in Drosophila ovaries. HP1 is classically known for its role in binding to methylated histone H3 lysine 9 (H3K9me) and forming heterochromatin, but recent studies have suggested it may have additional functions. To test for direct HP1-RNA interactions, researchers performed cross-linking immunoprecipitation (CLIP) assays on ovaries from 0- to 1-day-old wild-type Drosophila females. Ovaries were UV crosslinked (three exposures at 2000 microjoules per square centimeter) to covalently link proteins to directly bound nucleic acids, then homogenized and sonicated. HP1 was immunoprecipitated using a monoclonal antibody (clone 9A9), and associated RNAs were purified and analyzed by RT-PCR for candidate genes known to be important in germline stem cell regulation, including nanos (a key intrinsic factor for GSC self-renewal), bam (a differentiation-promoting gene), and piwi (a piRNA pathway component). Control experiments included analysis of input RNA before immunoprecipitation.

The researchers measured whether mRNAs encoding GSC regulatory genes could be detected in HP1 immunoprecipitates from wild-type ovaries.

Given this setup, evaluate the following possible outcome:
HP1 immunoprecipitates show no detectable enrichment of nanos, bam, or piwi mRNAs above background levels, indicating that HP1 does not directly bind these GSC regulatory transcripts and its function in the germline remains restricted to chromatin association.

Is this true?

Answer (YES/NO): NO